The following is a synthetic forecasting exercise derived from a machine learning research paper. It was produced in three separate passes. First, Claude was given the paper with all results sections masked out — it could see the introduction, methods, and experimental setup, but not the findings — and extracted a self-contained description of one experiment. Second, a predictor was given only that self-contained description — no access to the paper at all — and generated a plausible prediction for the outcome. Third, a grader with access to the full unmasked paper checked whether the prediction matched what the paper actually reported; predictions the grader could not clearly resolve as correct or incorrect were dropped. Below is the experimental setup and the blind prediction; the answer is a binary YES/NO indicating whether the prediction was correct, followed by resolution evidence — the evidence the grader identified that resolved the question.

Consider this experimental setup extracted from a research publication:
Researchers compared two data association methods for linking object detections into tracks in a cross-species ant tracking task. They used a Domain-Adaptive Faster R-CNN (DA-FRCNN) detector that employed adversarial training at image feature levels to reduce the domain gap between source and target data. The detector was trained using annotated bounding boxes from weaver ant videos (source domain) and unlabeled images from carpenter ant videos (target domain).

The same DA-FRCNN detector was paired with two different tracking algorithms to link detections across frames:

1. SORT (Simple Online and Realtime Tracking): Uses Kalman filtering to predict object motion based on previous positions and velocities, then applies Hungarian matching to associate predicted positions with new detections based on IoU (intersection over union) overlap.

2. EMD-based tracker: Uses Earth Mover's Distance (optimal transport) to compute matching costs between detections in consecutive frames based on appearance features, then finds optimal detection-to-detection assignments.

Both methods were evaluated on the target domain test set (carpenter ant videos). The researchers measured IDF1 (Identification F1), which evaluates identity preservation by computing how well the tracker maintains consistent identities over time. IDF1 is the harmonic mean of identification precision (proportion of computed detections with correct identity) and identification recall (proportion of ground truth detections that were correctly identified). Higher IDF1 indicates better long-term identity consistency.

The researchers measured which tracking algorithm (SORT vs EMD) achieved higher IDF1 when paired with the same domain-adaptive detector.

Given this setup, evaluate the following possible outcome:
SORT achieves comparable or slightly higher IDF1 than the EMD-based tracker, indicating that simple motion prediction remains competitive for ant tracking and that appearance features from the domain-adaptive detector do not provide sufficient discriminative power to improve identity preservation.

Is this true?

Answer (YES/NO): NO